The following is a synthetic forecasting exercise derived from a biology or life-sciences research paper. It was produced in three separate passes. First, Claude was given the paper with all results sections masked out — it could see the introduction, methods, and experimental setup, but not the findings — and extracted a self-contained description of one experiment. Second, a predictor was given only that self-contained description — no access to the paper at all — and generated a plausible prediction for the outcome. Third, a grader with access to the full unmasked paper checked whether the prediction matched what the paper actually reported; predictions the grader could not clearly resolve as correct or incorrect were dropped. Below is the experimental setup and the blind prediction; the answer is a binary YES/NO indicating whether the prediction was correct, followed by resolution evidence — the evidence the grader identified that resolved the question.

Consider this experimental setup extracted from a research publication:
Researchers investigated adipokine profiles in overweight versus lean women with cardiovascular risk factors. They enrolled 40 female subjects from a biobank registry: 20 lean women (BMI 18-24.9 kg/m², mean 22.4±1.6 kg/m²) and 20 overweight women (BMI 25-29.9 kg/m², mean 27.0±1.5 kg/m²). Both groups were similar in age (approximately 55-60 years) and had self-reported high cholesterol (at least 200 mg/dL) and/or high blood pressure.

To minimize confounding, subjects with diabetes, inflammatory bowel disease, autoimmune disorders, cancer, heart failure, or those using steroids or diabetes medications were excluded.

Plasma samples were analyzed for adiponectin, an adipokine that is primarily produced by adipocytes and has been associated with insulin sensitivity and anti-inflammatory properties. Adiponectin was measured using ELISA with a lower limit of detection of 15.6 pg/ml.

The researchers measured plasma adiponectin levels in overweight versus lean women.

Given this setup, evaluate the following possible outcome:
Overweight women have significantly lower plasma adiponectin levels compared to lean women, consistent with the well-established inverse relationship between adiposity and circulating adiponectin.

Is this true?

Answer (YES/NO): YES